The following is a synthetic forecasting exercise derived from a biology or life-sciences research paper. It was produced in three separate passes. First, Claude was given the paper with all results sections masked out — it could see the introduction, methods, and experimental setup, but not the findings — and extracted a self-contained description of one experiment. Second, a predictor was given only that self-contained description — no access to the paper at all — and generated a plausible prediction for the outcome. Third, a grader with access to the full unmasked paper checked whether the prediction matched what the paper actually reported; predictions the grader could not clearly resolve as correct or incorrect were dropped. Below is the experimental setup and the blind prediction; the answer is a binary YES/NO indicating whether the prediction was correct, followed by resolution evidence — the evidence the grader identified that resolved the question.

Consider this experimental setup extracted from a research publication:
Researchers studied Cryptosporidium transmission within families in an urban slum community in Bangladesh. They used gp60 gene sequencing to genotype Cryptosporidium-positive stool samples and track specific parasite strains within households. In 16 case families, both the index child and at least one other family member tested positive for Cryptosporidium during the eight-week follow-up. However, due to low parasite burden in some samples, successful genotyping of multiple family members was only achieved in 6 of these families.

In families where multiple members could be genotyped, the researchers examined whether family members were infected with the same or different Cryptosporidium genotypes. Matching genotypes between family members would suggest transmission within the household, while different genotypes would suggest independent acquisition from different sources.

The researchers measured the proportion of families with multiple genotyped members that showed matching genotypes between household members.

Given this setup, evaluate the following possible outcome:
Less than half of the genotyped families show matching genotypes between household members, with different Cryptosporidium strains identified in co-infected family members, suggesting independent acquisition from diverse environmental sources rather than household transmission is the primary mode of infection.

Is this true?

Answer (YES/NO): NO